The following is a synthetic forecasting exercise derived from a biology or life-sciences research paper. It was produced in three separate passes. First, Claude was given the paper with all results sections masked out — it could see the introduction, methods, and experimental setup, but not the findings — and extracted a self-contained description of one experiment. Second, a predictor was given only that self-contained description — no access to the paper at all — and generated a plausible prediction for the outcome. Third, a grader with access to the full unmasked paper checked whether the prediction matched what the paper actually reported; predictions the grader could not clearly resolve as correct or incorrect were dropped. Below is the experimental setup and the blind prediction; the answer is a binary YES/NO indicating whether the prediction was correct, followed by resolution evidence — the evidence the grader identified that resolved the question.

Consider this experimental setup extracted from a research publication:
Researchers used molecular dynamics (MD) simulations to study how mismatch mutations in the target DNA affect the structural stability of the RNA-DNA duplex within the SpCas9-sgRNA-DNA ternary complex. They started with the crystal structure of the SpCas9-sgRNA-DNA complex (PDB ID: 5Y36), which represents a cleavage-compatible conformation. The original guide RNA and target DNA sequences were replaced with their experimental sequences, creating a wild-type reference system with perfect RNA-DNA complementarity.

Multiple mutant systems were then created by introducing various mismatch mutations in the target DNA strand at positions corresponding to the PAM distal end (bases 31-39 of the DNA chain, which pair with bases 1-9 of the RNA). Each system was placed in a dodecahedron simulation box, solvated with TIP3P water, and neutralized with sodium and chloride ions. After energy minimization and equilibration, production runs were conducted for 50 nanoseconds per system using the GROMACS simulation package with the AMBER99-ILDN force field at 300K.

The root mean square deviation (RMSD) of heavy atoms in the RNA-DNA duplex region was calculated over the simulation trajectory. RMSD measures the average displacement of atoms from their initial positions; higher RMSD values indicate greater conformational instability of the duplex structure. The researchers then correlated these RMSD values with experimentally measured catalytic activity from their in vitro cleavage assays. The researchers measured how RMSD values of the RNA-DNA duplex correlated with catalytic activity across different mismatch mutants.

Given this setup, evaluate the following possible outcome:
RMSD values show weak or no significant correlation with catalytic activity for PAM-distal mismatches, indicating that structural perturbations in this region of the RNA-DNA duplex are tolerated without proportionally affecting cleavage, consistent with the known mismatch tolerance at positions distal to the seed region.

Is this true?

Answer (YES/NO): NO